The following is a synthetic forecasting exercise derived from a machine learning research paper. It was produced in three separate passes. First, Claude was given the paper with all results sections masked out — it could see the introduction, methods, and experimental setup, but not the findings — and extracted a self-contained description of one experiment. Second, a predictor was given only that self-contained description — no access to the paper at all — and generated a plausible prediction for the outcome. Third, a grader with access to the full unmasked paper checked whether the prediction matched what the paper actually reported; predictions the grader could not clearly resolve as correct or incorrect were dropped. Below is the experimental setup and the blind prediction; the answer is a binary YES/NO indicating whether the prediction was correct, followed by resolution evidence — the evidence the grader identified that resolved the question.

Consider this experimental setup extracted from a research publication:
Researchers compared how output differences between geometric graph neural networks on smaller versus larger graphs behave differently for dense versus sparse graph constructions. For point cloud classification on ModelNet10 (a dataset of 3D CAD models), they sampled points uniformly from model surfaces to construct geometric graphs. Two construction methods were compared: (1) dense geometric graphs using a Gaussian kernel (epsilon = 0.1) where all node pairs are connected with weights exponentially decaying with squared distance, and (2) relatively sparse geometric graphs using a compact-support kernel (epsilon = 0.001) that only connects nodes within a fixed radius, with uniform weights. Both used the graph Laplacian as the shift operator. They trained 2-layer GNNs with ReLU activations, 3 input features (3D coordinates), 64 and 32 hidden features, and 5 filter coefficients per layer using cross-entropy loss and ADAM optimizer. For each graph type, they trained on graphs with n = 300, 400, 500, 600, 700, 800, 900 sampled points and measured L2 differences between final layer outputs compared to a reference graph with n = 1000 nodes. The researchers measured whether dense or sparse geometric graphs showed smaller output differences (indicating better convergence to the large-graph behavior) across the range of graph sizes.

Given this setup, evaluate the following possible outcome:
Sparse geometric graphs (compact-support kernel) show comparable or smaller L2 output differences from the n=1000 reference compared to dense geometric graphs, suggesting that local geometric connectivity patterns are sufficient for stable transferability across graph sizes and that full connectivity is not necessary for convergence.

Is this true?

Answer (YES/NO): NO